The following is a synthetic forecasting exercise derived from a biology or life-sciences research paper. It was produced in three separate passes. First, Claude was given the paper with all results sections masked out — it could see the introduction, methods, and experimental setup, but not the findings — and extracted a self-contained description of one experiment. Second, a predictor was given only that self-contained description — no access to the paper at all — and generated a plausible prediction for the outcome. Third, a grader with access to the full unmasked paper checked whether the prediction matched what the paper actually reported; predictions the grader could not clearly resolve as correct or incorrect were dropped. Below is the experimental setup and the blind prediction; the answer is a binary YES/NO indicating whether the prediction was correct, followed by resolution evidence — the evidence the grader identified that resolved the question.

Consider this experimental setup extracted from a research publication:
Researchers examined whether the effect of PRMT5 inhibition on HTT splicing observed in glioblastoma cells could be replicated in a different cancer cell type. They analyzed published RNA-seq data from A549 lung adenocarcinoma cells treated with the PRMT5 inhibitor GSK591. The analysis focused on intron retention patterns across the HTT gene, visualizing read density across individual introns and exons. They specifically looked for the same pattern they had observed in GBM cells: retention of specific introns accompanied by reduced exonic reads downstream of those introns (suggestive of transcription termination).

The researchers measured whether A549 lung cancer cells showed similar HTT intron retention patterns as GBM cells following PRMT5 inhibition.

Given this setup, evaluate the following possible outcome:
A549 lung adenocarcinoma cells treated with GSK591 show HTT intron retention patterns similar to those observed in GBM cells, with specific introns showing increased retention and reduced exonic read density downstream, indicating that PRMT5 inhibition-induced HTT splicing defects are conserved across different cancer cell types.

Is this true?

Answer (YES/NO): YES